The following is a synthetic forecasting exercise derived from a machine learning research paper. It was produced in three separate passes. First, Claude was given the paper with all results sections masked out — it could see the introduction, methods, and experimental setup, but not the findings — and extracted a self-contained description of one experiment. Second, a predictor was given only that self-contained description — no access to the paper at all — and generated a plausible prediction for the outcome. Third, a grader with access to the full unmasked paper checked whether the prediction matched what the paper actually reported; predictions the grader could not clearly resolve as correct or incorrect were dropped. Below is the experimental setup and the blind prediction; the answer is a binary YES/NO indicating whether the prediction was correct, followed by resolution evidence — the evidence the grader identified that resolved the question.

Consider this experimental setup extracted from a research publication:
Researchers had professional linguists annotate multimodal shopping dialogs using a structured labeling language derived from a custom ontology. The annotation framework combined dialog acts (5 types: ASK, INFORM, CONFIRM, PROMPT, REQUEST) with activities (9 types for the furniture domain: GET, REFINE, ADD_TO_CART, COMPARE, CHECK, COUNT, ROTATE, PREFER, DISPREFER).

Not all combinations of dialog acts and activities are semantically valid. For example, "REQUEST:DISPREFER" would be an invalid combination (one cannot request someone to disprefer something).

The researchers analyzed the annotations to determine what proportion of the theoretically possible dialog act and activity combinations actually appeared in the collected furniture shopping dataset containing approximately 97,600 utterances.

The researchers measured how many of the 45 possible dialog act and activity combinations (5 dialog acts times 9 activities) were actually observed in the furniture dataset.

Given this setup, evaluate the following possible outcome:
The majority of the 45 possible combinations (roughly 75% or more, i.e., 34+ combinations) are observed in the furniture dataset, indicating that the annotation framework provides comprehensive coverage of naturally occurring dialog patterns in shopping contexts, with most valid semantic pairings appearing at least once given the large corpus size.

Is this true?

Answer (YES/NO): YES